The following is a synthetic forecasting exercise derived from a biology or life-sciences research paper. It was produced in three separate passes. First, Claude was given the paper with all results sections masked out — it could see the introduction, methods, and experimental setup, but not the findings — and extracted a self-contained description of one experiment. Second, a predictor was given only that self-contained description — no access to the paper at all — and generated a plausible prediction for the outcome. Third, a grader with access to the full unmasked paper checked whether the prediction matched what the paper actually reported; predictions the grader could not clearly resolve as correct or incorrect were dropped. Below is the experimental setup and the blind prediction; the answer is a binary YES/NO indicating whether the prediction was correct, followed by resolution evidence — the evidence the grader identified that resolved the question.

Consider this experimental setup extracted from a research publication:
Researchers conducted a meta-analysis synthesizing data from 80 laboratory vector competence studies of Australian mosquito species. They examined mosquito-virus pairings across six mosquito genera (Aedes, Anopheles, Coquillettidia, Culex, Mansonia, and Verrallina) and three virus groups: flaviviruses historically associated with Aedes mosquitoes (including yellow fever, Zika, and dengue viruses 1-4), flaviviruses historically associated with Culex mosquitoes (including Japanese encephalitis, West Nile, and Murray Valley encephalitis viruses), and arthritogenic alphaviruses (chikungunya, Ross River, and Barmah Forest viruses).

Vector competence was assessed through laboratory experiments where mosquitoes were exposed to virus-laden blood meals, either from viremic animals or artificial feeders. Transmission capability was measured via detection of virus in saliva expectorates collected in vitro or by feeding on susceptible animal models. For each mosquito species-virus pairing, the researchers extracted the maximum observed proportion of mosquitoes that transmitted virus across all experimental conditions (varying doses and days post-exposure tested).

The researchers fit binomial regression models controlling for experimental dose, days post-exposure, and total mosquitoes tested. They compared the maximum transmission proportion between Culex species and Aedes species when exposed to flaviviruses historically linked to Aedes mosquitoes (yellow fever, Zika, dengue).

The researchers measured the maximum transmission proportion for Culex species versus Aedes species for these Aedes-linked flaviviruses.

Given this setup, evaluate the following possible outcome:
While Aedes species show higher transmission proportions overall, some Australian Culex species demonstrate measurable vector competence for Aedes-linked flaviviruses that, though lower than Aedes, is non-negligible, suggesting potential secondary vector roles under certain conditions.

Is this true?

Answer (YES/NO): NO